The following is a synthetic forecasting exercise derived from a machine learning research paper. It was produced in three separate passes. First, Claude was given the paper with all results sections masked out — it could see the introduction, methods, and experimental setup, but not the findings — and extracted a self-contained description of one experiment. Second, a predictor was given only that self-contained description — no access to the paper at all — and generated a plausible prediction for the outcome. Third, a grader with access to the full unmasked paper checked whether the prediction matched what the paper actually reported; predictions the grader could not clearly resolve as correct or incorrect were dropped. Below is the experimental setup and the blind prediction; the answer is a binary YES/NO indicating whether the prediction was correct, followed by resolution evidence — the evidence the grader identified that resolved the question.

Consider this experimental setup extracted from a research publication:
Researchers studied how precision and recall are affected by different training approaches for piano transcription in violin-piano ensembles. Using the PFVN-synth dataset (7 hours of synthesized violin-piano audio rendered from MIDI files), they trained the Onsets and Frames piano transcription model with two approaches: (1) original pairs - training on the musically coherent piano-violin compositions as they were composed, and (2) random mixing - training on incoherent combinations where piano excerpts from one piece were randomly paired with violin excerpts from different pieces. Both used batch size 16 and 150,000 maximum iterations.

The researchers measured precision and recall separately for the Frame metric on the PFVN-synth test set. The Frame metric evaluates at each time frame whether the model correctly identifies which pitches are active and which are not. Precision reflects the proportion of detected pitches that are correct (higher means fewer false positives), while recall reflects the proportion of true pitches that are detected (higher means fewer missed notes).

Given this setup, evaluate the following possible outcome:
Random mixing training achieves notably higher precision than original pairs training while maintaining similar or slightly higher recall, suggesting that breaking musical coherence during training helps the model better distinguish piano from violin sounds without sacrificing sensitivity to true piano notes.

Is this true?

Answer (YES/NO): NO